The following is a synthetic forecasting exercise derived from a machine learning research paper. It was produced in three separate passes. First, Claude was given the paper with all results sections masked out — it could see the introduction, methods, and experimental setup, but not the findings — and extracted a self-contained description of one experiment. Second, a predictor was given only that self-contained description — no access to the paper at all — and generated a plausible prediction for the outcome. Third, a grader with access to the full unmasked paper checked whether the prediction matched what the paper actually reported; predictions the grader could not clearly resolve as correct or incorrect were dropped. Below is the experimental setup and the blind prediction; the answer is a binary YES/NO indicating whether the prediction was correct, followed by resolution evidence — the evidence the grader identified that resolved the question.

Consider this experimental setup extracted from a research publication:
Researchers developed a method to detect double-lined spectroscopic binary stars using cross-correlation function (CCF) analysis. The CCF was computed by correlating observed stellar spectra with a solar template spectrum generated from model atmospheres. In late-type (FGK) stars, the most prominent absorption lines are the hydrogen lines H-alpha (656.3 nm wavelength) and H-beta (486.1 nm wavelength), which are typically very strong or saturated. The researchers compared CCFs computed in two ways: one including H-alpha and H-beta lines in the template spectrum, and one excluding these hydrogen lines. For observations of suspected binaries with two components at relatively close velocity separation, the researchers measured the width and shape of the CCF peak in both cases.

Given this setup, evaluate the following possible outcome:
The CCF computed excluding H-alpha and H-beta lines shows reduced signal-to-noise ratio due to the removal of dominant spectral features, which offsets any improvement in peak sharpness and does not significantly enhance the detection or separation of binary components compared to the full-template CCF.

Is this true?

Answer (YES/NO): NO